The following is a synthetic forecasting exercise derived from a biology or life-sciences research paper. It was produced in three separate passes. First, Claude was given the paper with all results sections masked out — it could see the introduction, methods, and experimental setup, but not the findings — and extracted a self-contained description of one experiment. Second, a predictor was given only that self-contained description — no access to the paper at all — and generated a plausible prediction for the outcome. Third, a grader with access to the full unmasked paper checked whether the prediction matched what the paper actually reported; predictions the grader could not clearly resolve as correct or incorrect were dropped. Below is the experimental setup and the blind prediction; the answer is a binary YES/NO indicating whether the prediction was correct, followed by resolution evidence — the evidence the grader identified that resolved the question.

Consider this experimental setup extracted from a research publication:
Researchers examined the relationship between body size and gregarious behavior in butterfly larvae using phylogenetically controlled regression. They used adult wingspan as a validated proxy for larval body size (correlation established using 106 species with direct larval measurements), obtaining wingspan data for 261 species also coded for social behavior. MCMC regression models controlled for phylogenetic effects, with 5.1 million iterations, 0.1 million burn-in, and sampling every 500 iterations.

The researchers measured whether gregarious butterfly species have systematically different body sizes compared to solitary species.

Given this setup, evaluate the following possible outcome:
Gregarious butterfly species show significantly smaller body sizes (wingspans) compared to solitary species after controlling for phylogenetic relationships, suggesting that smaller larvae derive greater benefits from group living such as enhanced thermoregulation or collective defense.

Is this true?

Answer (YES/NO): NO